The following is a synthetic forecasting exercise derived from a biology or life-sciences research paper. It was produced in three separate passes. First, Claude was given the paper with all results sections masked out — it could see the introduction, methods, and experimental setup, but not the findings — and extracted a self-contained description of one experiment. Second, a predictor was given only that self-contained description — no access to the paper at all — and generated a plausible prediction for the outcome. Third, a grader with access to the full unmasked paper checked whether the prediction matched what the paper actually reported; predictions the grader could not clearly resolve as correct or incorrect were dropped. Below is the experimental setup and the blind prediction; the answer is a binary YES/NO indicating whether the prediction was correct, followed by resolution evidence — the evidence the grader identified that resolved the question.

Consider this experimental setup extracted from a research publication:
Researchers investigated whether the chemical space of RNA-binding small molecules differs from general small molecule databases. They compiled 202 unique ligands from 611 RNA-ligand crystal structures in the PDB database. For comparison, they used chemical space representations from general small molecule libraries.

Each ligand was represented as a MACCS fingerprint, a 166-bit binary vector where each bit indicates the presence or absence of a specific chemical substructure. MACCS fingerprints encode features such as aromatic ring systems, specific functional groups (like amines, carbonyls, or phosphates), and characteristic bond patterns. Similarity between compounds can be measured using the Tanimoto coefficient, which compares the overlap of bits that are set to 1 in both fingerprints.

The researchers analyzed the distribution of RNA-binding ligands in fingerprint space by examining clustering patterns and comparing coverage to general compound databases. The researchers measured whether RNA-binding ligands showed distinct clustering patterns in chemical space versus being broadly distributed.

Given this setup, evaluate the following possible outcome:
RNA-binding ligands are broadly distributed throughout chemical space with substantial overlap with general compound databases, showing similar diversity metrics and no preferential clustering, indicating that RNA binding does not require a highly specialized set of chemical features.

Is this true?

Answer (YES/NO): NO